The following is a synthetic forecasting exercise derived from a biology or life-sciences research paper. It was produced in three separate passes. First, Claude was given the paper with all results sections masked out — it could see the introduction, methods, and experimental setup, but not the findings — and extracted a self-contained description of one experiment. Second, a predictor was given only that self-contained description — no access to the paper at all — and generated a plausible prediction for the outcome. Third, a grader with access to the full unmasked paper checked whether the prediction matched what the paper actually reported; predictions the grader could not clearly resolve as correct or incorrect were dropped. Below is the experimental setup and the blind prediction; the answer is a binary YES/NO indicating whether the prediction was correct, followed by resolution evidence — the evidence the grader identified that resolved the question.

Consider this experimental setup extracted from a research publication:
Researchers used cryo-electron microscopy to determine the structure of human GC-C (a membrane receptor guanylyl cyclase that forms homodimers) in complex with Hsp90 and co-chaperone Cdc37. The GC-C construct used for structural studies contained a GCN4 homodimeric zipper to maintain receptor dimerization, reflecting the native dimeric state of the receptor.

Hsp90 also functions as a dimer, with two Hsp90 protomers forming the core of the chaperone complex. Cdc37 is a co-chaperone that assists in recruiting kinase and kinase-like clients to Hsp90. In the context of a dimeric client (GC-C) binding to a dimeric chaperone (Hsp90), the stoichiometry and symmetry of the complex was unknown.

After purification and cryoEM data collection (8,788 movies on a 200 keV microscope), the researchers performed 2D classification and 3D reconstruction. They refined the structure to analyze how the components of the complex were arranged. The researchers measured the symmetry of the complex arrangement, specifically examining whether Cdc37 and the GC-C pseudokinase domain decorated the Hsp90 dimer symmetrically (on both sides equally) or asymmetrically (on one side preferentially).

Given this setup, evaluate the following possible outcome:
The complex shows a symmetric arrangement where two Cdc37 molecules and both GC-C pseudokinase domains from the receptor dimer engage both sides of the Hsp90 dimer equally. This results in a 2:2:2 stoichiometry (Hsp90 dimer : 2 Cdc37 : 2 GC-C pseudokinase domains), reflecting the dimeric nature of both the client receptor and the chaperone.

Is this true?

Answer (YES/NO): NO